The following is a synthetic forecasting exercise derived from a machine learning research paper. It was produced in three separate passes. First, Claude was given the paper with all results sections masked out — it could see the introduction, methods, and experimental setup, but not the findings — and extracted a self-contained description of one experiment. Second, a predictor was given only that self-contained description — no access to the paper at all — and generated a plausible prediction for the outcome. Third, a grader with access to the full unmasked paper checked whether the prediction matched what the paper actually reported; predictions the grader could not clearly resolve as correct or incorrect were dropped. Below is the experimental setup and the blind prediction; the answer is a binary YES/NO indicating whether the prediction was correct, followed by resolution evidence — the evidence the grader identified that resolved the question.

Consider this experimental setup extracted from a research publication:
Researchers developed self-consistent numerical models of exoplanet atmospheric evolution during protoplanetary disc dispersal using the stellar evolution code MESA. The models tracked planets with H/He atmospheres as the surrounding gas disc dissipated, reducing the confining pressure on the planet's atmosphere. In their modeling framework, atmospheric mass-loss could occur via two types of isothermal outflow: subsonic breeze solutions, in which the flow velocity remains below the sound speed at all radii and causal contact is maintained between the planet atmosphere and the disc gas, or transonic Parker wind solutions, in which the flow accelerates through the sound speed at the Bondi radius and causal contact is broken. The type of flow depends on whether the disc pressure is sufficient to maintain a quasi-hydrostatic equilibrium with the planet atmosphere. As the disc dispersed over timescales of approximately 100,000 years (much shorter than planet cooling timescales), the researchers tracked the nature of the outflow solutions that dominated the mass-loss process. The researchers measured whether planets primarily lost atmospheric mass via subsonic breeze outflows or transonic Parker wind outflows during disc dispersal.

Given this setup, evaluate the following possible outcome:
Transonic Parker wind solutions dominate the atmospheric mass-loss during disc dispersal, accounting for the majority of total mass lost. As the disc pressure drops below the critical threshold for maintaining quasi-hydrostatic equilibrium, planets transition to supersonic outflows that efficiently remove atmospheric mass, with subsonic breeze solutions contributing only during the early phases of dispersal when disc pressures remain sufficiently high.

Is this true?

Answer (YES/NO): NO